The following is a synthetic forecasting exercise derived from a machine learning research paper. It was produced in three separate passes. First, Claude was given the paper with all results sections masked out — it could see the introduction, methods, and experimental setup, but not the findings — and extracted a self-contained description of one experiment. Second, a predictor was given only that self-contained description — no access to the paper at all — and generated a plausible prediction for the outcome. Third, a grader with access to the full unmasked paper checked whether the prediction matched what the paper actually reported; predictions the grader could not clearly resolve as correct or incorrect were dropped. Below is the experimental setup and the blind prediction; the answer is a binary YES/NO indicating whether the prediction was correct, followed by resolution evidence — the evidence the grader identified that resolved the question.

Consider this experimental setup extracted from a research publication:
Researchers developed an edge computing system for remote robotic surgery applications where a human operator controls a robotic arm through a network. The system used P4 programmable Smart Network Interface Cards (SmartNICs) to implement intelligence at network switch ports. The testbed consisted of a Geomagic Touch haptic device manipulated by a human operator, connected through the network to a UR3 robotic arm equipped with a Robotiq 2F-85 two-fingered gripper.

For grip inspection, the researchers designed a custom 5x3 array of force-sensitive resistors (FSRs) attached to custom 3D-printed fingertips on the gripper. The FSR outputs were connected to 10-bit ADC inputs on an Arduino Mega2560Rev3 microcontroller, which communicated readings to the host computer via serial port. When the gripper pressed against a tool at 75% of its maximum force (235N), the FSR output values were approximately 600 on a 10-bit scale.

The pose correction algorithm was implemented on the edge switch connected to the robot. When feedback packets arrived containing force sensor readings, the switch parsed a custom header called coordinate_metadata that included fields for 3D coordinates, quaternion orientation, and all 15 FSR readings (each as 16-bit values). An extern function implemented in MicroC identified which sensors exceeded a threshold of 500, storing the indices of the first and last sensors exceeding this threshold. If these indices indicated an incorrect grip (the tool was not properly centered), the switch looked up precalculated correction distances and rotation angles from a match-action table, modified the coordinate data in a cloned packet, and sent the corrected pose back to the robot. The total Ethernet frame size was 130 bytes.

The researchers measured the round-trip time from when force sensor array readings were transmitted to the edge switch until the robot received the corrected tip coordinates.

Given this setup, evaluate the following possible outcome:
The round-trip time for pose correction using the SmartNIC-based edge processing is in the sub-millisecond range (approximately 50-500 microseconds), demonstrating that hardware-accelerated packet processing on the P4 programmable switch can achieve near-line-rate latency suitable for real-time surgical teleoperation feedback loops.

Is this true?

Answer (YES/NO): YES